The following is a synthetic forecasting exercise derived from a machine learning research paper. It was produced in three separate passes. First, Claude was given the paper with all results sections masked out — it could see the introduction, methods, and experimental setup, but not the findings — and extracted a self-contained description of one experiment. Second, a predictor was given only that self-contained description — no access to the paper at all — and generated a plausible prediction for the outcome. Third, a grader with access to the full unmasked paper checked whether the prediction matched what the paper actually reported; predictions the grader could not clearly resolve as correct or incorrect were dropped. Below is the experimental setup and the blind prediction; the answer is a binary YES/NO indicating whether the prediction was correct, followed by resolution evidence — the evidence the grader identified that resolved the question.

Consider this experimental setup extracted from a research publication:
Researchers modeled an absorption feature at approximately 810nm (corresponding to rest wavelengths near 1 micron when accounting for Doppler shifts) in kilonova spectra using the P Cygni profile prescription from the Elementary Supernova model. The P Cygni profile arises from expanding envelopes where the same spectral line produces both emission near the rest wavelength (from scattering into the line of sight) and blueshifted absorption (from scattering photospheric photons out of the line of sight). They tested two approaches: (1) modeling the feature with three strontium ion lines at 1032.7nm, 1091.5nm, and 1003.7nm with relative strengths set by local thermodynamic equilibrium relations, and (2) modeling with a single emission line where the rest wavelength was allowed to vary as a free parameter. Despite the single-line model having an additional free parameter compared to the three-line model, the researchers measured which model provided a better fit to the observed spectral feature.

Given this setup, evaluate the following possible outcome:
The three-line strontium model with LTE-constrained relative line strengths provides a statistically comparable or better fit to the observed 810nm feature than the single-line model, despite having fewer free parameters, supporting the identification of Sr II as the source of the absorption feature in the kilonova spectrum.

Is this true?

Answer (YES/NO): YES